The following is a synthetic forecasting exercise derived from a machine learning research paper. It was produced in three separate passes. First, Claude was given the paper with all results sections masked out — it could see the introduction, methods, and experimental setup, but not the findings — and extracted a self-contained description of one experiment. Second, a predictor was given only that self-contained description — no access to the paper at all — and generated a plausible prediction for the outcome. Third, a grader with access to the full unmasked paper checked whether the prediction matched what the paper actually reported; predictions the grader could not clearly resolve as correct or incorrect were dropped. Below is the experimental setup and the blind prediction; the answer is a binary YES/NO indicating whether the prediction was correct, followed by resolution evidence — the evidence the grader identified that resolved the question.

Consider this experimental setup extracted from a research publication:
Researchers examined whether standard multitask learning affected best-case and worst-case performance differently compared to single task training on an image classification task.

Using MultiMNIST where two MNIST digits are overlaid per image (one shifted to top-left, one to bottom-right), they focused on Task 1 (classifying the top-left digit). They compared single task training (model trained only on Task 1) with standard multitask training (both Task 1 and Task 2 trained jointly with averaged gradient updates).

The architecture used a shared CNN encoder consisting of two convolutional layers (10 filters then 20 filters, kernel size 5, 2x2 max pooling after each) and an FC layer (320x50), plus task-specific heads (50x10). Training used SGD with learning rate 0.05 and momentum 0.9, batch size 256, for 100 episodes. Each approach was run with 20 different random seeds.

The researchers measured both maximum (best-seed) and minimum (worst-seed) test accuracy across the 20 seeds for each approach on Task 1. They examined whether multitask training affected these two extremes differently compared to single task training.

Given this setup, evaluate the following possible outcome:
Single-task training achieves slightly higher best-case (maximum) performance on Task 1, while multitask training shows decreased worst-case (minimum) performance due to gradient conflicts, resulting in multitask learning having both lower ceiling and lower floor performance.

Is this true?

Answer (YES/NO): YES